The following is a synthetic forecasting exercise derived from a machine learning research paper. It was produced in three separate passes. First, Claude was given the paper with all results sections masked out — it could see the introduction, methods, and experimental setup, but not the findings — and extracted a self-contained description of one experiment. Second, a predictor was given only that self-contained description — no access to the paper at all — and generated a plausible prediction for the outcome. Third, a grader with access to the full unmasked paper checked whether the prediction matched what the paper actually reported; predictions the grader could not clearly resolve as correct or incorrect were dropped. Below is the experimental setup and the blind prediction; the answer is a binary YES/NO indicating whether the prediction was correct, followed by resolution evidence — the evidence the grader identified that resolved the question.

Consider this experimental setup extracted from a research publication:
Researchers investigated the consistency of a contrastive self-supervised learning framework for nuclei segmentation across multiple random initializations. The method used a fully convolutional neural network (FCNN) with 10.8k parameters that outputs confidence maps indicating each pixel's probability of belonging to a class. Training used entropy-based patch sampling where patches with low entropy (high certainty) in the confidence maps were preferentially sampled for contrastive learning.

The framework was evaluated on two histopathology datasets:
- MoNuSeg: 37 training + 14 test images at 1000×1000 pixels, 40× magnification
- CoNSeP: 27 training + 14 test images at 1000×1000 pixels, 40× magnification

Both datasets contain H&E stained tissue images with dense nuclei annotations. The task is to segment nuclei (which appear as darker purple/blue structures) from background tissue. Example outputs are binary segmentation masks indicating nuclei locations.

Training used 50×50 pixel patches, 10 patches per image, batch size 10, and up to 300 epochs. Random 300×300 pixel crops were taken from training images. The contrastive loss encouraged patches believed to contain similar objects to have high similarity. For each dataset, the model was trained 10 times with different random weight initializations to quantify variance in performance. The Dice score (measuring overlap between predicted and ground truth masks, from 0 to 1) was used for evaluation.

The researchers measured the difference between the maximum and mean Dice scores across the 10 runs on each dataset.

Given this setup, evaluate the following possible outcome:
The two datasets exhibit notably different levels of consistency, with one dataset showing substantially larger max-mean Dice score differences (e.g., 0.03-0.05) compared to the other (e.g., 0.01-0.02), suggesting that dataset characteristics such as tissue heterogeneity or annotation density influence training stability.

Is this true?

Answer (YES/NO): NO